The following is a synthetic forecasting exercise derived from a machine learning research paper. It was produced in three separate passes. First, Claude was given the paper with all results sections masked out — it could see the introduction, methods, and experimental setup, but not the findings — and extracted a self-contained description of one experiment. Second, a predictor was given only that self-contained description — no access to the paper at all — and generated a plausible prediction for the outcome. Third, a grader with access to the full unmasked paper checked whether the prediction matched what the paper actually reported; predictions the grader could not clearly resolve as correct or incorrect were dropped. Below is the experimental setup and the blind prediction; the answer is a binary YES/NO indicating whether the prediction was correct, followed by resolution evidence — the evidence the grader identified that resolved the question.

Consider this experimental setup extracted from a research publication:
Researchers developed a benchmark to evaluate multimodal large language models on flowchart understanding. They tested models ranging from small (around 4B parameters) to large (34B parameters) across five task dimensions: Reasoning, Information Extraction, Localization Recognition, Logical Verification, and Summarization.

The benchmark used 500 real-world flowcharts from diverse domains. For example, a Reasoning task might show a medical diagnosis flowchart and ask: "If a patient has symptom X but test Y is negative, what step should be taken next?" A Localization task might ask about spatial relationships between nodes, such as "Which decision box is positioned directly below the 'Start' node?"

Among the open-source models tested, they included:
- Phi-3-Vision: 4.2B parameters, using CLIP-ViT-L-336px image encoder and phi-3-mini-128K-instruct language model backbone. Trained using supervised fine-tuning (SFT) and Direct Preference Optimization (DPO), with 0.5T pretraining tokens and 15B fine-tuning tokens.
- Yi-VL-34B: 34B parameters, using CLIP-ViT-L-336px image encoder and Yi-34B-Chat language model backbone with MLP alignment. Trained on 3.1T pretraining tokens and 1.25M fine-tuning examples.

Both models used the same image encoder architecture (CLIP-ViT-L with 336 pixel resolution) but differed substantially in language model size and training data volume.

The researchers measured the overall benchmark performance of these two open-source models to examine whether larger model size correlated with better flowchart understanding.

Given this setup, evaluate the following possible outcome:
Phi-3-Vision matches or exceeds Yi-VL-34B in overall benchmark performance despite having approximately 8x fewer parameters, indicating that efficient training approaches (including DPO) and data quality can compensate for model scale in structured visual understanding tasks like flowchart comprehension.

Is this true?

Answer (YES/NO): YES